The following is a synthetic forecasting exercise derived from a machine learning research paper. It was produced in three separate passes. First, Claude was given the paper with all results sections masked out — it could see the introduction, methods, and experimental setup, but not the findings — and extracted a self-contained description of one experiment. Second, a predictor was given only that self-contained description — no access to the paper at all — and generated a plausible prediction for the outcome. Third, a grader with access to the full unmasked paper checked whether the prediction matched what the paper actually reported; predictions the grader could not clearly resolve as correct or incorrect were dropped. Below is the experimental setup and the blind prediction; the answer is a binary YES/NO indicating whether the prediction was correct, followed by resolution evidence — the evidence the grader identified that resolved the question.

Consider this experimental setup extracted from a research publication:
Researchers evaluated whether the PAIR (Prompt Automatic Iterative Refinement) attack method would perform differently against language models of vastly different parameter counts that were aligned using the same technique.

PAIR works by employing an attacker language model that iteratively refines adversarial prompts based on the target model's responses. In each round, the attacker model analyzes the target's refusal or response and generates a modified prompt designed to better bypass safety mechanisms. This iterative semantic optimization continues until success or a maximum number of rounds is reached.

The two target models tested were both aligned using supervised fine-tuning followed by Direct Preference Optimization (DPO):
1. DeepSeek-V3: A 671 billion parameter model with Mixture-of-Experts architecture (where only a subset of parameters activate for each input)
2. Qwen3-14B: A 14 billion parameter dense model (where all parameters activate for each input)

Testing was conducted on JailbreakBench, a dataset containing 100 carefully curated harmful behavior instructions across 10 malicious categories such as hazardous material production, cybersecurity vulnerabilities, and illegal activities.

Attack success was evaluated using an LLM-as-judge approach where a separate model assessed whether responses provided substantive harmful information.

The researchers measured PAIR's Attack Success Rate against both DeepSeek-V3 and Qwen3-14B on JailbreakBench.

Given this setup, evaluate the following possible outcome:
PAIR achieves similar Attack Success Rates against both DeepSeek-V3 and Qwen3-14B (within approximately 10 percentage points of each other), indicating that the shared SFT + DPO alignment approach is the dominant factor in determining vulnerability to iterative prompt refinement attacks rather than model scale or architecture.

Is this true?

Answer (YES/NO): YES